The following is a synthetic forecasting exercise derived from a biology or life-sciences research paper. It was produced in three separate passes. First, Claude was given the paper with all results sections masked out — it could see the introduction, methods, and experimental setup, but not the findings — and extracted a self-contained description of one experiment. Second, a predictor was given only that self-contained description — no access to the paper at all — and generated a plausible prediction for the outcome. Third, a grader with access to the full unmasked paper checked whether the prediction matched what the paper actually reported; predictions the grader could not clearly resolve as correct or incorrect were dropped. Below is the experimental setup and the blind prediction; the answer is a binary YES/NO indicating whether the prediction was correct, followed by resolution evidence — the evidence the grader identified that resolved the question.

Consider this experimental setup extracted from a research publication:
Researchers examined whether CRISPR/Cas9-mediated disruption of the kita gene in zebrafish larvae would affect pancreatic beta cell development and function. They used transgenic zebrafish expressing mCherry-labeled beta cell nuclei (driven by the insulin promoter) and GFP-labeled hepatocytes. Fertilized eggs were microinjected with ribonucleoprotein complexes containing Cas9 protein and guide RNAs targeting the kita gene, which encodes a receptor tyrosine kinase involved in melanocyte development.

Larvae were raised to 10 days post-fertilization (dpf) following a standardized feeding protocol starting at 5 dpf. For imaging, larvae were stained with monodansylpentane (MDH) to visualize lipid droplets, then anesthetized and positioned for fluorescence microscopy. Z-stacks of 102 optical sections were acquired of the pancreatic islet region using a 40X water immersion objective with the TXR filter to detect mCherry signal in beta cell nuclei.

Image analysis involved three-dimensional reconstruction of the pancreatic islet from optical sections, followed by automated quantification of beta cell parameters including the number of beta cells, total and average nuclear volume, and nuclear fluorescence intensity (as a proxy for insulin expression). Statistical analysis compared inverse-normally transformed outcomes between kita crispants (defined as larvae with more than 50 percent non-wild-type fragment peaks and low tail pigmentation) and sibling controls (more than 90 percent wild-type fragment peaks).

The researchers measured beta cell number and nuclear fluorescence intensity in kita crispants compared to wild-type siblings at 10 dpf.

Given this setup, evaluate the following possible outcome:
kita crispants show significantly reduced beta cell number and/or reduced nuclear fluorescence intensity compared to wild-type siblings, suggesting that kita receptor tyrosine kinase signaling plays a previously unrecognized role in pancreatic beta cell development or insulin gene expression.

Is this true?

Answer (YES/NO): NO